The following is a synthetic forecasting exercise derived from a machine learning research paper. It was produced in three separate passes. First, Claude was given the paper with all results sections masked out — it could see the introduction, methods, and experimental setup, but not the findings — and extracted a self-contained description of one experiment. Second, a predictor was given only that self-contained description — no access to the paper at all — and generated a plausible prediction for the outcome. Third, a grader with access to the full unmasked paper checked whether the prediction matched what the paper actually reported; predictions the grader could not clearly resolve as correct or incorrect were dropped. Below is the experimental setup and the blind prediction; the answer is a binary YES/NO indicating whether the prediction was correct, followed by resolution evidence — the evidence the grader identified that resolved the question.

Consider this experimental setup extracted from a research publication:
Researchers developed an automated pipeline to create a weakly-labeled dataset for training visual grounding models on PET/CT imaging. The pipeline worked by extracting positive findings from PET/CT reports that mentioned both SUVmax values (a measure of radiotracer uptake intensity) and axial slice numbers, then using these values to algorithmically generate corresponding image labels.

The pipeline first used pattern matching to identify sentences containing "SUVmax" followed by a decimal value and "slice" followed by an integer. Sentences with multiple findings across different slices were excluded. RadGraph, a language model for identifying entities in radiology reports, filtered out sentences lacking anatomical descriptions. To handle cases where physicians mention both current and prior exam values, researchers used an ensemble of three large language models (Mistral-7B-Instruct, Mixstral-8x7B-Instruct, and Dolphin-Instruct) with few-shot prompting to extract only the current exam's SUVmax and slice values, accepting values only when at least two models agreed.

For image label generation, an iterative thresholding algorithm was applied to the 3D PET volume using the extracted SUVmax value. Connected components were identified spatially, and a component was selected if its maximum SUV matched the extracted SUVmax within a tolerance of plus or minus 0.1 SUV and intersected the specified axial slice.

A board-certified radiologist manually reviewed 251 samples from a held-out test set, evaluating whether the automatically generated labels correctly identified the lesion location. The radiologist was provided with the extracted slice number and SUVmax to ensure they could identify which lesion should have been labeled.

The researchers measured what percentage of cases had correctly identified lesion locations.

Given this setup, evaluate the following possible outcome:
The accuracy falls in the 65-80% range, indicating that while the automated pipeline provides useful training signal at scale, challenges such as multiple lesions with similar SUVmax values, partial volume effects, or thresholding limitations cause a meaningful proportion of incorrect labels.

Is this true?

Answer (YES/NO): NO